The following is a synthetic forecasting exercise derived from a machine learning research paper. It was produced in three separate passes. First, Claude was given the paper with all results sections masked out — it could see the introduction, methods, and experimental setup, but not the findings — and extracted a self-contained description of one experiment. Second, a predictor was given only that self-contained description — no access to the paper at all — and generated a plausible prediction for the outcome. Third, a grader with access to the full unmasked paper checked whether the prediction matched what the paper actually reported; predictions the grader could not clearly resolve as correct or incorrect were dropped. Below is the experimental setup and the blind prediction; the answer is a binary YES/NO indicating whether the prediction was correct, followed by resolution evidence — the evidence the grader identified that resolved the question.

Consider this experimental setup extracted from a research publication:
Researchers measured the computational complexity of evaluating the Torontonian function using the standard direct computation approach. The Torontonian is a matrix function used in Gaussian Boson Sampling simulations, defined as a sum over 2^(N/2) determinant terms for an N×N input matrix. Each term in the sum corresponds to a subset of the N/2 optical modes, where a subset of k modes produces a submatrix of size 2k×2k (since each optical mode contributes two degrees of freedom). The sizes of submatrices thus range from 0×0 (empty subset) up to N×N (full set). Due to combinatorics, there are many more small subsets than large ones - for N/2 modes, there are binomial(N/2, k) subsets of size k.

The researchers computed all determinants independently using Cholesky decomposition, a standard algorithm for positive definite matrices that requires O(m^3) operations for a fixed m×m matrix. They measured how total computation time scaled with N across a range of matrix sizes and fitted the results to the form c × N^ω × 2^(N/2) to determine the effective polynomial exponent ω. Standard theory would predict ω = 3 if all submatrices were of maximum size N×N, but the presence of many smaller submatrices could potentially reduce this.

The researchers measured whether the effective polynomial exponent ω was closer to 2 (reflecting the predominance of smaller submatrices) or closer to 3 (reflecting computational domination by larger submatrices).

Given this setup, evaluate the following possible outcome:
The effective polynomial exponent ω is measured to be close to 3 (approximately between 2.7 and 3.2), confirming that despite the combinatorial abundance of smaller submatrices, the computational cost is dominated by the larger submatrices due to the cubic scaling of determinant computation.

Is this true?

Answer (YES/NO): YES